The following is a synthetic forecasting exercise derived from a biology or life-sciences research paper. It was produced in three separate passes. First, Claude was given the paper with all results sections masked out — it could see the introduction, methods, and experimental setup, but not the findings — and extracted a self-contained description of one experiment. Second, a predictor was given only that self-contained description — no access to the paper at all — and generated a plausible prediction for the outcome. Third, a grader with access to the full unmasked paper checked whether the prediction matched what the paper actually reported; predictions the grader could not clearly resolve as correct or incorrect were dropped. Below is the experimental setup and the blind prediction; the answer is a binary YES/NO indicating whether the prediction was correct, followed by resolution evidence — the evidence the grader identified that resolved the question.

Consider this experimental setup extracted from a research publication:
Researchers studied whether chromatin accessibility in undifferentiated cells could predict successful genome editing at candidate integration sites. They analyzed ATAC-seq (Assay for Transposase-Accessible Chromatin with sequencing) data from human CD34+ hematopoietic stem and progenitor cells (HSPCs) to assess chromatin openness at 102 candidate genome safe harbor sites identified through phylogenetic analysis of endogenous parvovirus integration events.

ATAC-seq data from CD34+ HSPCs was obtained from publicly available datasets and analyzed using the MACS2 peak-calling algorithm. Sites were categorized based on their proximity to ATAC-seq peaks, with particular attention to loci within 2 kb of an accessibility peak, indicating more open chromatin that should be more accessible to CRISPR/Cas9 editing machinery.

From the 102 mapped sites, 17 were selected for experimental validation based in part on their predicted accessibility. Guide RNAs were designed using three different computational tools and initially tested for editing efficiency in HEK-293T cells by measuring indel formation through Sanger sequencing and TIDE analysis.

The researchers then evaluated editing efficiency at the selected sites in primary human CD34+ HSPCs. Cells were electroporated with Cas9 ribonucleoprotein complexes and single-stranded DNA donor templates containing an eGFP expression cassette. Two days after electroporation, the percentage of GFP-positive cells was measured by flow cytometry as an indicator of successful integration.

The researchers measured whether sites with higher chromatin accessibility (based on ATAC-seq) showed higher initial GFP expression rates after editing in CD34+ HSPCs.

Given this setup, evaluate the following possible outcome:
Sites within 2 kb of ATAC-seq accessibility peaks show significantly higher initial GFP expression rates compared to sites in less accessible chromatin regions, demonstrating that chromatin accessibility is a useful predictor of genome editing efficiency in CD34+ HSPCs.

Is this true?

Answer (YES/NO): NO